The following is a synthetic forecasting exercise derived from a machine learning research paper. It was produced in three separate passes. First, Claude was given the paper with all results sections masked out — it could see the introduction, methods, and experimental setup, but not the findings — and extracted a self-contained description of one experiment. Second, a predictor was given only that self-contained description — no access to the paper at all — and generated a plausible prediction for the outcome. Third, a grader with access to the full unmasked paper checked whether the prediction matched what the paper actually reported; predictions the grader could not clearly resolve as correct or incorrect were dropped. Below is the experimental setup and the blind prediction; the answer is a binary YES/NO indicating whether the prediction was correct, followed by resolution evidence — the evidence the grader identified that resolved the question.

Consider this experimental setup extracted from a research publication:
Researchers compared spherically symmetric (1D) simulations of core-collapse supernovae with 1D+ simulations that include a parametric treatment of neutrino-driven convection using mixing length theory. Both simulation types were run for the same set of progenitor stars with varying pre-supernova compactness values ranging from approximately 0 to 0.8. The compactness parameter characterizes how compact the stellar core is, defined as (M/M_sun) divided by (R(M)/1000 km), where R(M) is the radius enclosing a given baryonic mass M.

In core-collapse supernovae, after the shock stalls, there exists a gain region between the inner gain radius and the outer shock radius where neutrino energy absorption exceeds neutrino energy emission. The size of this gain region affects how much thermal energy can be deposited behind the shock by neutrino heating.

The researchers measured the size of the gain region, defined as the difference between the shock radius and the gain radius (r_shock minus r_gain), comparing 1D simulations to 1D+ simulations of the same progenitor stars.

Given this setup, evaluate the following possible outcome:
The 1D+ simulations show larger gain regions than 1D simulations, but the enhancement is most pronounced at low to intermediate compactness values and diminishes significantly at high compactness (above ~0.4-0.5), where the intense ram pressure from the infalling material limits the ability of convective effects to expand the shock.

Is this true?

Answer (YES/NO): NO